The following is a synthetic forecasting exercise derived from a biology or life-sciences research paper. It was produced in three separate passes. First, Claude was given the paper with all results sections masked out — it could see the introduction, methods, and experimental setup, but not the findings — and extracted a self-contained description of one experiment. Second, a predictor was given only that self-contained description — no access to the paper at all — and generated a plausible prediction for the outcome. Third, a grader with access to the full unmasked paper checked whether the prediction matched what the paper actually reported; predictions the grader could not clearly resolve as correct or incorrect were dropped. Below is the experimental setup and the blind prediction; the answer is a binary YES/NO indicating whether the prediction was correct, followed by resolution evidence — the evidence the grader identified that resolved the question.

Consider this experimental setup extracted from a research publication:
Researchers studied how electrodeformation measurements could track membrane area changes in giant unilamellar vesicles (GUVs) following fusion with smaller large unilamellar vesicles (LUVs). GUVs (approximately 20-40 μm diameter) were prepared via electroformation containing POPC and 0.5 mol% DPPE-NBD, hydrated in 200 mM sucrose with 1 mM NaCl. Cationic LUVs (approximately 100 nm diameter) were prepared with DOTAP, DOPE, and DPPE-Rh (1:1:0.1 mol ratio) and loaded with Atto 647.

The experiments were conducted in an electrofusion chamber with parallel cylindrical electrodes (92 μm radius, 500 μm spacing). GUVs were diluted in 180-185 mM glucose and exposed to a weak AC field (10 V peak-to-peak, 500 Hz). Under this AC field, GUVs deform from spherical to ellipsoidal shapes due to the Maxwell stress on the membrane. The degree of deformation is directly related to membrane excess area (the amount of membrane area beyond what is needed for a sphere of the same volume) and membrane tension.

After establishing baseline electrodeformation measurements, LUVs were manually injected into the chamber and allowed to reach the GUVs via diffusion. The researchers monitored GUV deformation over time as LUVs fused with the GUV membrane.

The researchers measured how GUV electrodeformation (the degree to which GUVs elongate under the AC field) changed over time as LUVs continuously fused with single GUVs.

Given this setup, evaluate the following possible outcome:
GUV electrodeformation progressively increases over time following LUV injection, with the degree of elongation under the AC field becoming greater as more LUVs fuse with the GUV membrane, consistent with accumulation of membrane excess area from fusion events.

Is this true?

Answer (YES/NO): NO